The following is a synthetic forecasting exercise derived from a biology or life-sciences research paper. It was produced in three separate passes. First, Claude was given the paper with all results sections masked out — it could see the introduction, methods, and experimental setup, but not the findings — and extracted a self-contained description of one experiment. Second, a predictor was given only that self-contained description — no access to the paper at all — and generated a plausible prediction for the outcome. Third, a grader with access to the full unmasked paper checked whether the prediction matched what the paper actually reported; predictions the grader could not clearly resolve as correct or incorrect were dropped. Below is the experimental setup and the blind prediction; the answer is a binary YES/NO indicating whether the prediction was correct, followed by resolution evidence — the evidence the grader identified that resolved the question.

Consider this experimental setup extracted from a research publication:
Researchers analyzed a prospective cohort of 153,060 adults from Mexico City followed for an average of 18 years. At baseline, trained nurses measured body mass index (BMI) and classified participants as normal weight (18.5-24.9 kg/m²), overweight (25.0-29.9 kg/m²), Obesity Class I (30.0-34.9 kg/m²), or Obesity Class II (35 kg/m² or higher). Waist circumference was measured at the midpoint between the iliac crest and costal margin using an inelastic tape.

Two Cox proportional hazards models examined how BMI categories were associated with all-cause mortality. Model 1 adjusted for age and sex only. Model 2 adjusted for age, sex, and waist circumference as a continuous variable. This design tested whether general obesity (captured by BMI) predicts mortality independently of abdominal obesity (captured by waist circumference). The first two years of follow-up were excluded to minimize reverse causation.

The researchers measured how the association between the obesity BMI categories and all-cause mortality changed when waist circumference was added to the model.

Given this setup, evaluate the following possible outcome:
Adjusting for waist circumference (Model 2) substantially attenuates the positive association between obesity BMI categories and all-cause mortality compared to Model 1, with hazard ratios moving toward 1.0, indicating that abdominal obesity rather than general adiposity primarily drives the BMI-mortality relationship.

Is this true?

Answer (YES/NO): YES